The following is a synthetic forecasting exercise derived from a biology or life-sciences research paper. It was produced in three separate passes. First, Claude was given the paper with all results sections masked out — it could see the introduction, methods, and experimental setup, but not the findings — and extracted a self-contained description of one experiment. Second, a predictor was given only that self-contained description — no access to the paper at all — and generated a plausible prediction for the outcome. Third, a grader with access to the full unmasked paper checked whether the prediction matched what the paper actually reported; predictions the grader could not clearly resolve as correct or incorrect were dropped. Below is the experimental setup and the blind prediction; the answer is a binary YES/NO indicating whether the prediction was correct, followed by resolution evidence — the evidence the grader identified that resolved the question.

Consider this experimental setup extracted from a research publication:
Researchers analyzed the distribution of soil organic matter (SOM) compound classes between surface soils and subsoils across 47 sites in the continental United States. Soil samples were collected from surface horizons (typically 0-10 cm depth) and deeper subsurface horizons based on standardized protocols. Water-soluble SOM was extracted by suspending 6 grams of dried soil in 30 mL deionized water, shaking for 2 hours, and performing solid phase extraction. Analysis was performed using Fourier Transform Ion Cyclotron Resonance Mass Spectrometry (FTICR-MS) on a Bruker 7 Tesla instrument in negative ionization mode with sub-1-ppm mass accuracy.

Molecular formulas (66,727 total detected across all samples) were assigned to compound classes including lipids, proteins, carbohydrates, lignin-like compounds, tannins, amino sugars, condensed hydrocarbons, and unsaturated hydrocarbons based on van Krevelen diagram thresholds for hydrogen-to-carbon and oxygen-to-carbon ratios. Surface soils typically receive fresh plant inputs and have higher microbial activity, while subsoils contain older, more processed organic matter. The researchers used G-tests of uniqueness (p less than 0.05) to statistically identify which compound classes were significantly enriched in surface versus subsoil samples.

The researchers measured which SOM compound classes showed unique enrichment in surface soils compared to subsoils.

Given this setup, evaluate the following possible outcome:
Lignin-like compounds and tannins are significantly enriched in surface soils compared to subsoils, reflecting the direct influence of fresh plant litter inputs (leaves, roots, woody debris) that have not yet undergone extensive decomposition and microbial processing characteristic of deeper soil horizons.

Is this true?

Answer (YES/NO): NO